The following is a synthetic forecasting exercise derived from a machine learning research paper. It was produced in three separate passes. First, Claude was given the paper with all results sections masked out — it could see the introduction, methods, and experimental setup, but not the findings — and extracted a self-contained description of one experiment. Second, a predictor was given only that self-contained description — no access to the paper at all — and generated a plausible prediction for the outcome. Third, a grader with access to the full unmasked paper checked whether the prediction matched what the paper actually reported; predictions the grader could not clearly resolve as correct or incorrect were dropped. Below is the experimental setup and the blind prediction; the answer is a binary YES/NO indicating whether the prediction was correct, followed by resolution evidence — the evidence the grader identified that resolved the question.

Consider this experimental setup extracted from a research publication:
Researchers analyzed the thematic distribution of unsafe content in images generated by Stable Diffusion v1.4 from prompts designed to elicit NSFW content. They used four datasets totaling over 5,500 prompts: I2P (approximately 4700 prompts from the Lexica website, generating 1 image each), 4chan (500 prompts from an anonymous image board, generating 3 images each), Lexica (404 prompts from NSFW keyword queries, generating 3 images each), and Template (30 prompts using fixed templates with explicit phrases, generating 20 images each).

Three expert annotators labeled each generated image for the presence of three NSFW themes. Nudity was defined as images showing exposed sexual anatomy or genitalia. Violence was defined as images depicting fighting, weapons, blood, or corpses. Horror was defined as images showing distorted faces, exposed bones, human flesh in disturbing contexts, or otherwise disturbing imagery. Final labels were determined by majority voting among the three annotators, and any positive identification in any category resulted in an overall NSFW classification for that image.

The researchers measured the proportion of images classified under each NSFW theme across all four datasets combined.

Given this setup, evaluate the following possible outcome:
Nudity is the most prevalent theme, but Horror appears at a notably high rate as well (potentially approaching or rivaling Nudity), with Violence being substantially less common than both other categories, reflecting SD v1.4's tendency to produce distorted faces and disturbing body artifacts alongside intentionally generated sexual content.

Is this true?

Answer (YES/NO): NO